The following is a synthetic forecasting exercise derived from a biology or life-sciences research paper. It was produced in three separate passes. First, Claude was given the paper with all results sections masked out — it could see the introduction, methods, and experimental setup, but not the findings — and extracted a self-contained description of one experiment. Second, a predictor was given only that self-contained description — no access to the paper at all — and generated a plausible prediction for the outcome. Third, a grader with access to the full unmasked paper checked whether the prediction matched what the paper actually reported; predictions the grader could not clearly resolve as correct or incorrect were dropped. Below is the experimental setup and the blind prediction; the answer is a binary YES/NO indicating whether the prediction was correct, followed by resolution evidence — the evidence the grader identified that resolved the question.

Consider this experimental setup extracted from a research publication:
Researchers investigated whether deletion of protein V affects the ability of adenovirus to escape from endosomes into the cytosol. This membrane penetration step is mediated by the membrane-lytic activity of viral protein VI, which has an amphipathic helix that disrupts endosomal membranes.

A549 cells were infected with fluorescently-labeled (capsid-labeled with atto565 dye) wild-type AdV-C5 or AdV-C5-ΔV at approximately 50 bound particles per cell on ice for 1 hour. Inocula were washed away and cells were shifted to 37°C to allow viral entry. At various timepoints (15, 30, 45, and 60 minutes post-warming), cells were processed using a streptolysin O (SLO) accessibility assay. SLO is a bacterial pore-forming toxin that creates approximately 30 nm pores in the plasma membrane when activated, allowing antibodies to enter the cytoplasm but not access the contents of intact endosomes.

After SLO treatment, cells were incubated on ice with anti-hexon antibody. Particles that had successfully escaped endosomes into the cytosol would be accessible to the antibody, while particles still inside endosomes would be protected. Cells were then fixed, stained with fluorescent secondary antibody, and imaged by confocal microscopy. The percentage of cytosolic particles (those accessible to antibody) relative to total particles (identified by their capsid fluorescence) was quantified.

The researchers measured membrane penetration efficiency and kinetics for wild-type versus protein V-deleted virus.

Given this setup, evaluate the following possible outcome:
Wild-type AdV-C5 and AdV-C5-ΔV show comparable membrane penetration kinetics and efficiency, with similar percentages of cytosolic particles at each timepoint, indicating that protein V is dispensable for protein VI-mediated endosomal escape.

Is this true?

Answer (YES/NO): YES